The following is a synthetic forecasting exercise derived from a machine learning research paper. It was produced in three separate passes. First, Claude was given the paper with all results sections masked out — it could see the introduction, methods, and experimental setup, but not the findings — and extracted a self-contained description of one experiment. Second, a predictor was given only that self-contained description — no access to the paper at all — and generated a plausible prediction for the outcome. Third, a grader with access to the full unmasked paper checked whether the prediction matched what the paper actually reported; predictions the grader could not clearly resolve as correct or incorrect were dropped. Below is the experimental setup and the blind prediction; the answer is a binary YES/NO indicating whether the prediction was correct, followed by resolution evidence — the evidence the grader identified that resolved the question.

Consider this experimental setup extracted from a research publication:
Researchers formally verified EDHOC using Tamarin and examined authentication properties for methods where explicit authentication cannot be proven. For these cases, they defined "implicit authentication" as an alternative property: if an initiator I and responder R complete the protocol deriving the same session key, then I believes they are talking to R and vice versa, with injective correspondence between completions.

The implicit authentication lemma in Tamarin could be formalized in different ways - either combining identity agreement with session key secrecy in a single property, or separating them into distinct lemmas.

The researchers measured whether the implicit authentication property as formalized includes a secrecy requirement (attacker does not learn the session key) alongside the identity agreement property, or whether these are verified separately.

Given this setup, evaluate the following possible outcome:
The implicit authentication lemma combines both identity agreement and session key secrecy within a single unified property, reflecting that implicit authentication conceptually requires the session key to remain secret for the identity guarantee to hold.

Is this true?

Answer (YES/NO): YES